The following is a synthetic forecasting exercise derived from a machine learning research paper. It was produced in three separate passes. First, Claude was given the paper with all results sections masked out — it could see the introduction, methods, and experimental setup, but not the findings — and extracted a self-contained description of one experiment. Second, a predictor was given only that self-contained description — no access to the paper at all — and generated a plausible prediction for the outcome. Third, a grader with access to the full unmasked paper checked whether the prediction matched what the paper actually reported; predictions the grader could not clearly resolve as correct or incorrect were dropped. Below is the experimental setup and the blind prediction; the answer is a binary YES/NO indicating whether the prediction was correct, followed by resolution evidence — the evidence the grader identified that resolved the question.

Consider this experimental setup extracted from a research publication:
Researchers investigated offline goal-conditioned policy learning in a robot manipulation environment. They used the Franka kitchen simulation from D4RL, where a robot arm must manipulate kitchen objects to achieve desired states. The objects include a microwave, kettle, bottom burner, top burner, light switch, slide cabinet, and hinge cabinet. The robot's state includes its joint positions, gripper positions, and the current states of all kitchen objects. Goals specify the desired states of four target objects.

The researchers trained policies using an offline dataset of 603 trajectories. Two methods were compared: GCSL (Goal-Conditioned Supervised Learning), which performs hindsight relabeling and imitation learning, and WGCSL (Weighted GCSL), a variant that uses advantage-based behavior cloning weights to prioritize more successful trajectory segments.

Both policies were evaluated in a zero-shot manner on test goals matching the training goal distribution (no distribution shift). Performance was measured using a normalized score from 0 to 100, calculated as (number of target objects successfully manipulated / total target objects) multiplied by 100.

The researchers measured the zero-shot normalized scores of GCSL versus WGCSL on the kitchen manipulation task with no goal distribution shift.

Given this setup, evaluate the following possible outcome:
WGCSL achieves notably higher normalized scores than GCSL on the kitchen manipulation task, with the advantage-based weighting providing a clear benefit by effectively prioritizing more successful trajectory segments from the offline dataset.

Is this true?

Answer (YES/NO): YES